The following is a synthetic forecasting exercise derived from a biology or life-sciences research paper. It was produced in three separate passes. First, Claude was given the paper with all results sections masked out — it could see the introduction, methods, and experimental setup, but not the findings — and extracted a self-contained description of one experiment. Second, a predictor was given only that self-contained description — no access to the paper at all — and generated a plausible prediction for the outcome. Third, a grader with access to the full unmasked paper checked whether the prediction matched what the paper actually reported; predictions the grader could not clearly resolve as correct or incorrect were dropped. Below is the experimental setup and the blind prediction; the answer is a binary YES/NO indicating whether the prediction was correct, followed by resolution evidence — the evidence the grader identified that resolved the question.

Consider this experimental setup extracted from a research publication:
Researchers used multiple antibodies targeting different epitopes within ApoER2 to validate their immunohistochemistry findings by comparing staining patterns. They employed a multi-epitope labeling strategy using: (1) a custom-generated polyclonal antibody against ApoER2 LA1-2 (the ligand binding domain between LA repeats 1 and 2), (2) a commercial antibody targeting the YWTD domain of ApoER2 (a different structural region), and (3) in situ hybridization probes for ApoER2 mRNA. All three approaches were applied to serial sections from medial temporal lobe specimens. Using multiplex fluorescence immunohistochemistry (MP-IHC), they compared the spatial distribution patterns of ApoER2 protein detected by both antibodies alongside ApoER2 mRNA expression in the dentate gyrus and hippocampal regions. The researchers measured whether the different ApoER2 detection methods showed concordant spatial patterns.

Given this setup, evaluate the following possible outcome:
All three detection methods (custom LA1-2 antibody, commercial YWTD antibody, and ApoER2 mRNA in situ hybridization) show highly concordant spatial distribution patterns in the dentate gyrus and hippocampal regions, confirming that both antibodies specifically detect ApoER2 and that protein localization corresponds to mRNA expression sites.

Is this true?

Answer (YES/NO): NO